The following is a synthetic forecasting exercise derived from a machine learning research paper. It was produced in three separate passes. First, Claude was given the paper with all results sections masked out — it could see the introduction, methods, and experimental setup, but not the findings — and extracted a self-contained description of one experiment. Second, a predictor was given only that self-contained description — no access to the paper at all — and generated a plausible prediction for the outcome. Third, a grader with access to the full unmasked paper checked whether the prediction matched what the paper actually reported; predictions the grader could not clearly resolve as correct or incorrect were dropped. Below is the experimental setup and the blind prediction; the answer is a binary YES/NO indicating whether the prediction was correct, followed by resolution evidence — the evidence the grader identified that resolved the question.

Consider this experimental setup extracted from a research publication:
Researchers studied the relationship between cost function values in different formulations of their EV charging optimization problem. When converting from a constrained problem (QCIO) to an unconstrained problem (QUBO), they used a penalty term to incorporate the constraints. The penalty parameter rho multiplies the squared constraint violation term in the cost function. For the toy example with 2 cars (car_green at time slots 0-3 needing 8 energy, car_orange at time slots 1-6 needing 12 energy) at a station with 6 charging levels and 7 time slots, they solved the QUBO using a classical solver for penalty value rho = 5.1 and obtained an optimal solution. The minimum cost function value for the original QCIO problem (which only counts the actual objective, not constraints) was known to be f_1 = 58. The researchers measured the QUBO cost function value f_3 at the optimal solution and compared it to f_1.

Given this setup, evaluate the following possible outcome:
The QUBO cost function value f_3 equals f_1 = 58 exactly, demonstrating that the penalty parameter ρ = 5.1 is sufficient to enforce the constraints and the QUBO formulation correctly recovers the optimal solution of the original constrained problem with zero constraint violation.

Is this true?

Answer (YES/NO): YES